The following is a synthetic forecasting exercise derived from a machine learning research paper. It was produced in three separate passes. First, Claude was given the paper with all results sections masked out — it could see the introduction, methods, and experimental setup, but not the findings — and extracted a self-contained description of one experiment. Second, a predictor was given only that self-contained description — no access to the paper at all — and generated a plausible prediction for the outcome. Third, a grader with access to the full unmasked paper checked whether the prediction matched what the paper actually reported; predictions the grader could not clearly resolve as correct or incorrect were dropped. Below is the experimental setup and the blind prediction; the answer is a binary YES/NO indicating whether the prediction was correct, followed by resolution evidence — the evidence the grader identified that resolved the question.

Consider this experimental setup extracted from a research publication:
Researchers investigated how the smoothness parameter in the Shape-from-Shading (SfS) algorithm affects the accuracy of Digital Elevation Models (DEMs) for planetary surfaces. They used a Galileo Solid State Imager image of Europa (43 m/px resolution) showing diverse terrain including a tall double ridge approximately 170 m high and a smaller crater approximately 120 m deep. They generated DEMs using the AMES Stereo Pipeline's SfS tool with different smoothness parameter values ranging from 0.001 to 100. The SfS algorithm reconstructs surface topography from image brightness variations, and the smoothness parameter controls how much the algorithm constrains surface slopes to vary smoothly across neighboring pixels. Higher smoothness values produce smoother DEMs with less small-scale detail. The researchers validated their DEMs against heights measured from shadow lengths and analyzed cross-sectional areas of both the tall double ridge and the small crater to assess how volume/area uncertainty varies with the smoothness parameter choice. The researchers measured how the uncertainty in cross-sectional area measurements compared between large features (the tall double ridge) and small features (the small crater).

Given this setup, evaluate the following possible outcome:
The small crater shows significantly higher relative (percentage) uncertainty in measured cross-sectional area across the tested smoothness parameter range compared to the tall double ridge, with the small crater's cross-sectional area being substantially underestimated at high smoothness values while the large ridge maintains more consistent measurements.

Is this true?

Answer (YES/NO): NO